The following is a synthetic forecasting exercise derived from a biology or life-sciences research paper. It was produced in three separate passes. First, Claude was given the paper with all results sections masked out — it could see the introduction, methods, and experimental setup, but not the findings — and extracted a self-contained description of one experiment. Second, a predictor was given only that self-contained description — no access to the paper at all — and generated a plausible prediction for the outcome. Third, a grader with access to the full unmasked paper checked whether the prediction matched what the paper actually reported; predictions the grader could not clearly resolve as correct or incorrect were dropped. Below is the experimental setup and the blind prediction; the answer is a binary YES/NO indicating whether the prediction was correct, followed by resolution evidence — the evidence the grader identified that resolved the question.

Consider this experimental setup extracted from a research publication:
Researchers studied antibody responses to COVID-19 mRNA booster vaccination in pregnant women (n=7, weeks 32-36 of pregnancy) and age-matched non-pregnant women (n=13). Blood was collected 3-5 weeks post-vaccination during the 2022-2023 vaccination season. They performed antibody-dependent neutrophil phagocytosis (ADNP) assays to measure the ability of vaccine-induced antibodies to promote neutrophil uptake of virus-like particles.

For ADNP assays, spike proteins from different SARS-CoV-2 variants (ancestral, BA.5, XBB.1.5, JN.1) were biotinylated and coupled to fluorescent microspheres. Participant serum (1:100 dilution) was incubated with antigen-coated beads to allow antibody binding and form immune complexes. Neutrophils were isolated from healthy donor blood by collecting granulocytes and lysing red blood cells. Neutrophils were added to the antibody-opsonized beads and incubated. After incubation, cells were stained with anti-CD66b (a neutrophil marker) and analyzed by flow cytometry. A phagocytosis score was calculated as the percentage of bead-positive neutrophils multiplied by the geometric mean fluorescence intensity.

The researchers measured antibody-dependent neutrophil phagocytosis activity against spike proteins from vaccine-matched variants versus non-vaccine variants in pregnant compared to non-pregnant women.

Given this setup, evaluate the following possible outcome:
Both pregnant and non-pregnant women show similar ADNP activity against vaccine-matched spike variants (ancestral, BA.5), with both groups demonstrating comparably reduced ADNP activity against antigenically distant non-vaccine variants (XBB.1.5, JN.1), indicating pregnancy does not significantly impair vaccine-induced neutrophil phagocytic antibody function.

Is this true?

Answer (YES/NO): NO